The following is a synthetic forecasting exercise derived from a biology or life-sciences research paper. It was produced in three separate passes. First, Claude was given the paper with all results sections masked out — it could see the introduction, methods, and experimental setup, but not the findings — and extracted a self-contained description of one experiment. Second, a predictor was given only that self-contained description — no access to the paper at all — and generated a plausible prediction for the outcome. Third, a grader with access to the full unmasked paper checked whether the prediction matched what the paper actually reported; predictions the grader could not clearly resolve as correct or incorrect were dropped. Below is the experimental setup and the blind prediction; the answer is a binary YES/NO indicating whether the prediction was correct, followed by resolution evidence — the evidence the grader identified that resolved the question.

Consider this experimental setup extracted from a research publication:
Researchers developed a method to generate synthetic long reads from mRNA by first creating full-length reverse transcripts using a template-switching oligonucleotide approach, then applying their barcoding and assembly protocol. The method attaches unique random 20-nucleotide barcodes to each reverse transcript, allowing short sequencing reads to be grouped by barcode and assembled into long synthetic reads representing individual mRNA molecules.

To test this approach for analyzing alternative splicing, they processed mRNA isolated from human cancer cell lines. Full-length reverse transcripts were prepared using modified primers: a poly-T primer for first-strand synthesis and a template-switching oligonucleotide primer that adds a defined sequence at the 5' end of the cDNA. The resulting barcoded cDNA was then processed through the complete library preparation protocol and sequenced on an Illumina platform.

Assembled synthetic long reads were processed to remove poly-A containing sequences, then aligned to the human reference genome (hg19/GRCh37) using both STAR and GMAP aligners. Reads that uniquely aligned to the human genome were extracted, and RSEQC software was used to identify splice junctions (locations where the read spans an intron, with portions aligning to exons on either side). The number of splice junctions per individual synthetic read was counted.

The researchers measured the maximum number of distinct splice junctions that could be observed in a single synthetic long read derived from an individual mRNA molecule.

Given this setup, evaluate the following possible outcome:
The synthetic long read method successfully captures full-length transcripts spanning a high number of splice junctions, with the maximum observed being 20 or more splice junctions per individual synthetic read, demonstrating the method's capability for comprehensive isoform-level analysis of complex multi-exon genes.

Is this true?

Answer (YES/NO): YES